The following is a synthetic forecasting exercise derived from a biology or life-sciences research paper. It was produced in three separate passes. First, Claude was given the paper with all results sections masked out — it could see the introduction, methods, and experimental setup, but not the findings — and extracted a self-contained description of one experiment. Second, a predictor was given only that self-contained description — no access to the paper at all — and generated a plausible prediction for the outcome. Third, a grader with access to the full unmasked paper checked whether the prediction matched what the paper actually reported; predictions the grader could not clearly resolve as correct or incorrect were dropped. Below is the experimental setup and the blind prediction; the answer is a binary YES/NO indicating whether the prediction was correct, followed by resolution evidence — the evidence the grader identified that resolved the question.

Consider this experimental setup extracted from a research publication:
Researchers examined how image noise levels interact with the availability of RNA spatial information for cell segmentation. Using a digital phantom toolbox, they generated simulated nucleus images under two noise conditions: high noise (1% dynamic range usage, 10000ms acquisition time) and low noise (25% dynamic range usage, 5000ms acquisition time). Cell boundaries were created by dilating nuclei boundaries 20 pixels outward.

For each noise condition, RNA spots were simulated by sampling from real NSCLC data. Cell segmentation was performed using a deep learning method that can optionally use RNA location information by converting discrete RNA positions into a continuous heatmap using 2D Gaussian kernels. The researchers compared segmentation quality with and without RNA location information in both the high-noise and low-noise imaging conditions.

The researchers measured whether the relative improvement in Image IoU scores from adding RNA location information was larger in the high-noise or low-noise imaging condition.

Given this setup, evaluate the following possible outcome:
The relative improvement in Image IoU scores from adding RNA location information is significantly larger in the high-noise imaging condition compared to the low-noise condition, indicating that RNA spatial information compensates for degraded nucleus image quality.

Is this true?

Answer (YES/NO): YES